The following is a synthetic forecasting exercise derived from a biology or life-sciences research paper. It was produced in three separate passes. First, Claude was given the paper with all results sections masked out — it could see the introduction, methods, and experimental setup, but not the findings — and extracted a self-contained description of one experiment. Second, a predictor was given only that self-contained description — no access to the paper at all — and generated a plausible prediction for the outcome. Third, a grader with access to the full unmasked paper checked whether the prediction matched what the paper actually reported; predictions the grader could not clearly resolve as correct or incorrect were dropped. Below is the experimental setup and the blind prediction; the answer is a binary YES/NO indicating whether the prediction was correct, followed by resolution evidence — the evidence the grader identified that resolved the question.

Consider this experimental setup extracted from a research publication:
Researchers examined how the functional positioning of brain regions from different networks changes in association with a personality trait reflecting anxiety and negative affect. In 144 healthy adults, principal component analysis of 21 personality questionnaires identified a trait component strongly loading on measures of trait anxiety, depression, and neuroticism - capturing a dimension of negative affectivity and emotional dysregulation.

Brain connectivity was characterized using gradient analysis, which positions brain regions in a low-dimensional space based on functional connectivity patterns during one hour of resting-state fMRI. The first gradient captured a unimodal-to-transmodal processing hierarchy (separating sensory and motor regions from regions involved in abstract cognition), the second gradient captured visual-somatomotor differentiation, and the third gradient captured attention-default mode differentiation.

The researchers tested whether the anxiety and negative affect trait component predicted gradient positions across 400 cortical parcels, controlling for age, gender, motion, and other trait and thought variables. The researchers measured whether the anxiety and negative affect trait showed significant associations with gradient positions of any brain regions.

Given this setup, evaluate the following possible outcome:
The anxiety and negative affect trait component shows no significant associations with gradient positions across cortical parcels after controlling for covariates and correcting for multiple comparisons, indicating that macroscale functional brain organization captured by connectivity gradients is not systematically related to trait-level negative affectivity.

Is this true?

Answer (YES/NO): YES